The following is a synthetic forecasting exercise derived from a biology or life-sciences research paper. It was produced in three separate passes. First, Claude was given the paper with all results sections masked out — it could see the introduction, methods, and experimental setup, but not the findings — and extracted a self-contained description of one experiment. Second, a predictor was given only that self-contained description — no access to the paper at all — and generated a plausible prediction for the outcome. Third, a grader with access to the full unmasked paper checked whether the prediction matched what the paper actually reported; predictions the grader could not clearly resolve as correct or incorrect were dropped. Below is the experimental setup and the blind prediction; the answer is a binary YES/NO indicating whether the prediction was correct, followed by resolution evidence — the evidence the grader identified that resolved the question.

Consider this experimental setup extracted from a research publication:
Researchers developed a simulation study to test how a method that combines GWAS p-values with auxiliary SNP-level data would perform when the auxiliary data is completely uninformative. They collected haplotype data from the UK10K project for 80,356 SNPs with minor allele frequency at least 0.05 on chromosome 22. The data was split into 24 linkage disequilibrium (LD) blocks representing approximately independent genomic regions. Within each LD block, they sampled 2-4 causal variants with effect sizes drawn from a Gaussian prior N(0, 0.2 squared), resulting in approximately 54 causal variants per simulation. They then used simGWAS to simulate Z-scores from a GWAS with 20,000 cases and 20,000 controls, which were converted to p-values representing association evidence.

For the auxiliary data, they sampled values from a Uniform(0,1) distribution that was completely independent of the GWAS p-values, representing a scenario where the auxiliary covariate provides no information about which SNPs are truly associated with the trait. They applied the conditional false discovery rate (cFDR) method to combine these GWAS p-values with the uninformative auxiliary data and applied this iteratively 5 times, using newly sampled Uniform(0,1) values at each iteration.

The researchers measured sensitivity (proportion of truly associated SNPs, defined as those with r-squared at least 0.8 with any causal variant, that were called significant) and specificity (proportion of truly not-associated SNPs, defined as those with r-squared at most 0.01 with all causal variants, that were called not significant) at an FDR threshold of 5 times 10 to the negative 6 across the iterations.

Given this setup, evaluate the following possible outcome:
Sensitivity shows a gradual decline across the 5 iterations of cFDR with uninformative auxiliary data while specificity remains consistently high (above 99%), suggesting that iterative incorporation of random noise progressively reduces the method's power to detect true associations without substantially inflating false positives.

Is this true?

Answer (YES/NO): NO